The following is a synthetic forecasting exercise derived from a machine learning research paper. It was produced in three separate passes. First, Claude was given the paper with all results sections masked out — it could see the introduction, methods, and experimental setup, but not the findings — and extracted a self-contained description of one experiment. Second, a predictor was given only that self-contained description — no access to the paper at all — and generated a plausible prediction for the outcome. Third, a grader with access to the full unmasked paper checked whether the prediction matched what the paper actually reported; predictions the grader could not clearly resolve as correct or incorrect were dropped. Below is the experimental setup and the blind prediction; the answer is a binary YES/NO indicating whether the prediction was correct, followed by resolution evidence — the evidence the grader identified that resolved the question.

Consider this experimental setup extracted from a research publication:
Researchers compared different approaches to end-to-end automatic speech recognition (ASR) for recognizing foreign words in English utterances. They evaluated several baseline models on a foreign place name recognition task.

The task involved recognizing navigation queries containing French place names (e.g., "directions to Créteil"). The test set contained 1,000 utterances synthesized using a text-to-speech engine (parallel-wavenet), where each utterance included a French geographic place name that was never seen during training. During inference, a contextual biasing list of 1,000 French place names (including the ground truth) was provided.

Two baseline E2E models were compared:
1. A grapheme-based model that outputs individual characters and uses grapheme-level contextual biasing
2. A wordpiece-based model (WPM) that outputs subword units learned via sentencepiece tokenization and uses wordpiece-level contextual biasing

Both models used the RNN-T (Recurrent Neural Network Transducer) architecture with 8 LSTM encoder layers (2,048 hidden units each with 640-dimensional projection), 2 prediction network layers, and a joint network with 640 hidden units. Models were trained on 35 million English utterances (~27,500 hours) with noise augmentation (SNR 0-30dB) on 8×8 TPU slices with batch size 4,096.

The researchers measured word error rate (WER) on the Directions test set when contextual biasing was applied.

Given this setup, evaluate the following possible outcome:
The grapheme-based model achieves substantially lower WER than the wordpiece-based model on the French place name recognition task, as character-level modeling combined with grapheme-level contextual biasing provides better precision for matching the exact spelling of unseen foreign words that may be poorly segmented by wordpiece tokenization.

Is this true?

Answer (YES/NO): NO